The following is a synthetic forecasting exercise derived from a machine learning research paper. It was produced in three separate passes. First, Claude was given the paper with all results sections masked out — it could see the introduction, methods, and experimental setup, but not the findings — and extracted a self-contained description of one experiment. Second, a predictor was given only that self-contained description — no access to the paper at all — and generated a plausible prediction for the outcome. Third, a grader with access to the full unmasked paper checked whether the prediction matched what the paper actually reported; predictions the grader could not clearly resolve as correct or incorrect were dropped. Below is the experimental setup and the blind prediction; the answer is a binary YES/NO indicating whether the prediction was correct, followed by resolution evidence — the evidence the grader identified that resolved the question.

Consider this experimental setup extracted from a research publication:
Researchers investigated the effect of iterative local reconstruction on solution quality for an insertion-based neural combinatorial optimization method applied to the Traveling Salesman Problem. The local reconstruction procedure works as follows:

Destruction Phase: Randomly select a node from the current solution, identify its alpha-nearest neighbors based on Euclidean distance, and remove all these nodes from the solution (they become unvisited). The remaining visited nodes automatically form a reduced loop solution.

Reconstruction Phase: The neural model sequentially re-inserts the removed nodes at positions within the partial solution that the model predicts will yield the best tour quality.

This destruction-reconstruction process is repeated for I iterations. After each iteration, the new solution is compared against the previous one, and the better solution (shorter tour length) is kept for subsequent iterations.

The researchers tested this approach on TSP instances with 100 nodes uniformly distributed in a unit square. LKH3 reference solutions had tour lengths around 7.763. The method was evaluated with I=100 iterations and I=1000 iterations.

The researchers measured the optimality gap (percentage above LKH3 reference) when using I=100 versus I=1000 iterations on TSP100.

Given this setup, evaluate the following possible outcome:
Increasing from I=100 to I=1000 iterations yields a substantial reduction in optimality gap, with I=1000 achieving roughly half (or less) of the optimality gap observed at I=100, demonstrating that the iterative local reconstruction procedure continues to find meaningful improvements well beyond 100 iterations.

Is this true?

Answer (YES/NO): YES